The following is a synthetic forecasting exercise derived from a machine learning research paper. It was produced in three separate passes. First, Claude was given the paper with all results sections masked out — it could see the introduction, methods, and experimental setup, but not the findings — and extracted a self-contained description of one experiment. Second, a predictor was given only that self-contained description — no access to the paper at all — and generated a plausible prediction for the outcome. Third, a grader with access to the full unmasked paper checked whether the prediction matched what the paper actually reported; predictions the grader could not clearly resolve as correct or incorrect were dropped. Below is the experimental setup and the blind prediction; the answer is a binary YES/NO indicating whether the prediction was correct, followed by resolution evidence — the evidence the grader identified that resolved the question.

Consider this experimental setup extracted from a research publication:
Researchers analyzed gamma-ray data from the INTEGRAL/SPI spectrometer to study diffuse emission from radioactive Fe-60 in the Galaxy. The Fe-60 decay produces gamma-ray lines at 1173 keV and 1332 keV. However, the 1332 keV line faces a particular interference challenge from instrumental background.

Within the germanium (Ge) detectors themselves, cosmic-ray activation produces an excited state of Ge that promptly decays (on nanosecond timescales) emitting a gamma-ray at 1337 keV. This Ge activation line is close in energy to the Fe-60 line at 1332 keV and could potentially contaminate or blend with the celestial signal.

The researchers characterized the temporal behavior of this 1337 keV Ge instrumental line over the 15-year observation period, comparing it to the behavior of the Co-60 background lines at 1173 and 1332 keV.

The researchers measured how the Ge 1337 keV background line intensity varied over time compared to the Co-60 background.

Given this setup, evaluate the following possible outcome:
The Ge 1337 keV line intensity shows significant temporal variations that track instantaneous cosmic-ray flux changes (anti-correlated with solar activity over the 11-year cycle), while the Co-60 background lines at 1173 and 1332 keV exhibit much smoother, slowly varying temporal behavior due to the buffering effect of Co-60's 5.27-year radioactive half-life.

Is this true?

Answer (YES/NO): YES